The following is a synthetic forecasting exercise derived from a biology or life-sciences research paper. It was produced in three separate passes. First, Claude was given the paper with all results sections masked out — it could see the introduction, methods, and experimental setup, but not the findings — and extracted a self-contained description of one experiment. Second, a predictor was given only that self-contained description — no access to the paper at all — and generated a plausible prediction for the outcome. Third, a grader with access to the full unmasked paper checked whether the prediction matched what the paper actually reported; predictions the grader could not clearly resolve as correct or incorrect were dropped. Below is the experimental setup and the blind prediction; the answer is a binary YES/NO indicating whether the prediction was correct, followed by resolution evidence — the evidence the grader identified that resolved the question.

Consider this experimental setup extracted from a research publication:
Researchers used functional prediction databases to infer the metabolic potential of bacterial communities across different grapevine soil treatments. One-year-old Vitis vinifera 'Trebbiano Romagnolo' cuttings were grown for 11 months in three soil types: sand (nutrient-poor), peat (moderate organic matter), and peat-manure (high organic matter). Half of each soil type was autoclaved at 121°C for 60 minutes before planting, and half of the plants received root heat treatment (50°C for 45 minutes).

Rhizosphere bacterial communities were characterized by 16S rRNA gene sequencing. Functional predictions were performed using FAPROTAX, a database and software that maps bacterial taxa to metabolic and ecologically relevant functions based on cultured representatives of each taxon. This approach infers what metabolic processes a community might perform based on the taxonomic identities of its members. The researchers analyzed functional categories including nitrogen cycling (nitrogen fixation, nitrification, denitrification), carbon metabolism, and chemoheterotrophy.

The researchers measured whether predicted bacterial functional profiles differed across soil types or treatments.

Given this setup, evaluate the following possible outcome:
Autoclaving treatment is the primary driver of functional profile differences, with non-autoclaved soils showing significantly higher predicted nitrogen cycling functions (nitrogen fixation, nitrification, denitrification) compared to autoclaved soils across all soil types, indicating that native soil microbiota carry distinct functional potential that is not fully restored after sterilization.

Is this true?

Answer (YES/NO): NO